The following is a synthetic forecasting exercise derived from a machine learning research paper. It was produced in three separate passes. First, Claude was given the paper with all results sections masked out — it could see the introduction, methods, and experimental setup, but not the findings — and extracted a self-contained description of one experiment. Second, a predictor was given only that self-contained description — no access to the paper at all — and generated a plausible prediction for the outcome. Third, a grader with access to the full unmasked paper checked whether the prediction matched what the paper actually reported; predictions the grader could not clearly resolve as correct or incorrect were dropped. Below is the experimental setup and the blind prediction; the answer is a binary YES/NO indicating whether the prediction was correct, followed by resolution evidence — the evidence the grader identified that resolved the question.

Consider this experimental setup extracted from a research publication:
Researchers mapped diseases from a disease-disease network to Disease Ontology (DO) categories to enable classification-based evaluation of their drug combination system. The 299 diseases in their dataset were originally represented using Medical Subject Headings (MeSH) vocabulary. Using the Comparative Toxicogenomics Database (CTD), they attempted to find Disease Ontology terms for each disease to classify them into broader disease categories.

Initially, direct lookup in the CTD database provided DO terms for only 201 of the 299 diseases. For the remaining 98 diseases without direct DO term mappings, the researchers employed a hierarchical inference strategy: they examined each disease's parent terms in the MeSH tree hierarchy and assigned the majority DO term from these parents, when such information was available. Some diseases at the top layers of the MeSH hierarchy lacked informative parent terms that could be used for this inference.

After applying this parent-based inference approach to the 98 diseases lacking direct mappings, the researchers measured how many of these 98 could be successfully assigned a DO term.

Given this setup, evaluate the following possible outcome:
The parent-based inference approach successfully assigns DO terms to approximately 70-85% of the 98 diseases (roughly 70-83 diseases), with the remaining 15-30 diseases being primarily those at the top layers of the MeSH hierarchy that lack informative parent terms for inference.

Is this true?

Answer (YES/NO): NO